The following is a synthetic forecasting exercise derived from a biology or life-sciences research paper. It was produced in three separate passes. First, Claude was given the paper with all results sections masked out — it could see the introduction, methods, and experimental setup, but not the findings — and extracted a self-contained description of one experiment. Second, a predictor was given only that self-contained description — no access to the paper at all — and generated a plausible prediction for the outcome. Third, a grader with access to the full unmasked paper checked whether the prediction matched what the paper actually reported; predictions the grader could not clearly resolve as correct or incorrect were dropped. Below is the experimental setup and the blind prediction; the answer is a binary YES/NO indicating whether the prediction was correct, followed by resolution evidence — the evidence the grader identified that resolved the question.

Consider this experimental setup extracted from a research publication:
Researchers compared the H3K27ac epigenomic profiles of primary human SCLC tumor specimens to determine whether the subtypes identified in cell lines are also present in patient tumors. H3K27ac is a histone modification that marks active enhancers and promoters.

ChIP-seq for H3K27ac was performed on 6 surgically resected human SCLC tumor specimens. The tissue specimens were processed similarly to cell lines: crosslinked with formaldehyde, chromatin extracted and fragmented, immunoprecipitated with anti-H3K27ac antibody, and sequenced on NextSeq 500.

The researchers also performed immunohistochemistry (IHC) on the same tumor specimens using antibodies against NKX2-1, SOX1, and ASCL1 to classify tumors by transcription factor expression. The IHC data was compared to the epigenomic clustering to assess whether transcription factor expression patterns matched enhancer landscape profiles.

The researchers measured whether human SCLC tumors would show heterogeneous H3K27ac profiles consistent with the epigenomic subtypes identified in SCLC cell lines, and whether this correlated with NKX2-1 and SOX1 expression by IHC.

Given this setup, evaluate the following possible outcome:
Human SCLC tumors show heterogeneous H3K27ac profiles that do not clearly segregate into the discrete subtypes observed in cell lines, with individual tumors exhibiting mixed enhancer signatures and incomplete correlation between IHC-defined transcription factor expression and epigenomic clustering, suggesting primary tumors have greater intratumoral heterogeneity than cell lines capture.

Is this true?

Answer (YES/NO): NO